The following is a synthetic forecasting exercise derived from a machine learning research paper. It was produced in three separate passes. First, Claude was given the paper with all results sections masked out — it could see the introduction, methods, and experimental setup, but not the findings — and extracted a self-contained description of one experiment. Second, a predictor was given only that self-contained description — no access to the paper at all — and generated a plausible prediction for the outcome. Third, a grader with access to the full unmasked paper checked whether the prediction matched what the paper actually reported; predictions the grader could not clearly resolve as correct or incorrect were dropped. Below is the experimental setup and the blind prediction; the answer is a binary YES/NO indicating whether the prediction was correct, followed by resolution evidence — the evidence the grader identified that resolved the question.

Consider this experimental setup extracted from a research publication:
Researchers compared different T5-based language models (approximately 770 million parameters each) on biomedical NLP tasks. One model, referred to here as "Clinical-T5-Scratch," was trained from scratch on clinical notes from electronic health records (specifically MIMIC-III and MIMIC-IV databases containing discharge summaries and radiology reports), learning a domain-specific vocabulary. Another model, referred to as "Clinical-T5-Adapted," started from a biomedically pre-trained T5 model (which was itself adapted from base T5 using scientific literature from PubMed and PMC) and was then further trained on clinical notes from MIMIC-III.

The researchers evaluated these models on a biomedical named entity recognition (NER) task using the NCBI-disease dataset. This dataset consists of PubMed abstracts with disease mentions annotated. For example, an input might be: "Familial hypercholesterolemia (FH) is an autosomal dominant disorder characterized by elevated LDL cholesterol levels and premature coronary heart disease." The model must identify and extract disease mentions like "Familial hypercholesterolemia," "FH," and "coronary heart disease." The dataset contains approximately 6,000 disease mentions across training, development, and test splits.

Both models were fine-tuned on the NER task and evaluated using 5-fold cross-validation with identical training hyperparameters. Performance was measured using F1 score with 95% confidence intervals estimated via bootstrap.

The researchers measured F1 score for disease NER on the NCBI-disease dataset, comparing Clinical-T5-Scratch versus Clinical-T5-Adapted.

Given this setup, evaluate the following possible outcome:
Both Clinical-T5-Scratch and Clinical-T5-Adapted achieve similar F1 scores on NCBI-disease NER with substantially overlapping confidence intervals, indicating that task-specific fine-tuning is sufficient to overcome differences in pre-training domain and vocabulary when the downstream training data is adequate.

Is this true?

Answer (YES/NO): NO